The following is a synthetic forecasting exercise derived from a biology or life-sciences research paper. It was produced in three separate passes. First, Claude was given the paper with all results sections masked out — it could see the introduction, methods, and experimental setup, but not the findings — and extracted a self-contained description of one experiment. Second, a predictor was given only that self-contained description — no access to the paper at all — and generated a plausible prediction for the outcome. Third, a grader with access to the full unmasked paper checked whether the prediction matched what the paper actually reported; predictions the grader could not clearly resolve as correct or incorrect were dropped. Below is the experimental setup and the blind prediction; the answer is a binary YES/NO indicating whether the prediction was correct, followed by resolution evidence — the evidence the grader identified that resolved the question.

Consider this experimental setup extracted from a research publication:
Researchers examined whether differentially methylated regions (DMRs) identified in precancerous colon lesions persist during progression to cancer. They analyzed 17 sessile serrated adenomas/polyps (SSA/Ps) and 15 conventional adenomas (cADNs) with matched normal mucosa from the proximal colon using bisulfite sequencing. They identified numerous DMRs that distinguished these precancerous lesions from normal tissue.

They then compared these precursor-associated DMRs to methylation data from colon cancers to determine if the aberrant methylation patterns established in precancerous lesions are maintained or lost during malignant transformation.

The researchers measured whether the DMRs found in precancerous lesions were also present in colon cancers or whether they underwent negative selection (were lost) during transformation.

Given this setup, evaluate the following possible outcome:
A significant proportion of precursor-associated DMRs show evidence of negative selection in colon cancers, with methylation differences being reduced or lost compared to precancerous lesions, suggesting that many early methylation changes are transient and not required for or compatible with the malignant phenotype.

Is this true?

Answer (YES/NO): NO